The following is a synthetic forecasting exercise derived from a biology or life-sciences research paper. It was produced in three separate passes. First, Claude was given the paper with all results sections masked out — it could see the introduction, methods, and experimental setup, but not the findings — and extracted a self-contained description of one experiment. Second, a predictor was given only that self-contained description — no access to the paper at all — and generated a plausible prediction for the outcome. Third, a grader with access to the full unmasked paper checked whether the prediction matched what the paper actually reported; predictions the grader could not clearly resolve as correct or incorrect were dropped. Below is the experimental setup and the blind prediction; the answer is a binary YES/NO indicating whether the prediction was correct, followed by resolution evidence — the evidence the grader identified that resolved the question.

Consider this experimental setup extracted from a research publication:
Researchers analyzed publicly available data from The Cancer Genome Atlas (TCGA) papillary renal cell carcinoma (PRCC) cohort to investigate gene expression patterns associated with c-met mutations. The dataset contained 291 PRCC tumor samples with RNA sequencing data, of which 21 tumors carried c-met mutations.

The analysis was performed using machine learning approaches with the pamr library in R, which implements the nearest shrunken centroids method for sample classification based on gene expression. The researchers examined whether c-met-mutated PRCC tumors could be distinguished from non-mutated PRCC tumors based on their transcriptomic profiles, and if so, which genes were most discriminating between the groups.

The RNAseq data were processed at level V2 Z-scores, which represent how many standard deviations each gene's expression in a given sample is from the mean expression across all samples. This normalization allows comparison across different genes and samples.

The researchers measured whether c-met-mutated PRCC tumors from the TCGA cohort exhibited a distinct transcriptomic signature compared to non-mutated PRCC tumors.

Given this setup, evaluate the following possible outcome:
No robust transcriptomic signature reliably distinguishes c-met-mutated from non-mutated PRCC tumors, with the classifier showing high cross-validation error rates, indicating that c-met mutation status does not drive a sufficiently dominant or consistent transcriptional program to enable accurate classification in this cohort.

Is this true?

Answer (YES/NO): NO